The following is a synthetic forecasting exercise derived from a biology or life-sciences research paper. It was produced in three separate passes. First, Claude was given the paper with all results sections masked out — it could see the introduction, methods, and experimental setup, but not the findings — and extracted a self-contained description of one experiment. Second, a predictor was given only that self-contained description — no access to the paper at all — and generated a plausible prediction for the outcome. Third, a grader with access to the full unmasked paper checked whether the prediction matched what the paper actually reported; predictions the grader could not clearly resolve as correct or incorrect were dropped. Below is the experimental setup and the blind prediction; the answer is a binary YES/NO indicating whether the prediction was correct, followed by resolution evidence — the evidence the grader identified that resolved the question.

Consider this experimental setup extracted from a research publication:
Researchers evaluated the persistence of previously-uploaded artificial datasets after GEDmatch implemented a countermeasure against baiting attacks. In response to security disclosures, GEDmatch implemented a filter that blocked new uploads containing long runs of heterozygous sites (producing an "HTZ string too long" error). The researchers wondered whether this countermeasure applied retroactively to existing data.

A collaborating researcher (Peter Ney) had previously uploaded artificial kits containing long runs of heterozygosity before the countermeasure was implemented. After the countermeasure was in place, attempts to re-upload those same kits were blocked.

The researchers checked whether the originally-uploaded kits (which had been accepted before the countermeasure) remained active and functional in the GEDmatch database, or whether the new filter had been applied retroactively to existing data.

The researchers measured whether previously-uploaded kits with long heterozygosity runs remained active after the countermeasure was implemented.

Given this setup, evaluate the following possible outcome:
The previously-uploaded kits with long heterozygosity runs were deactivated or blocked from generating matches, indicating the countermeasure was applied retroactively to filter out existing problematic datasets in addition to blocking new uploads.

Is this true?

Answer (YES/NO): NO